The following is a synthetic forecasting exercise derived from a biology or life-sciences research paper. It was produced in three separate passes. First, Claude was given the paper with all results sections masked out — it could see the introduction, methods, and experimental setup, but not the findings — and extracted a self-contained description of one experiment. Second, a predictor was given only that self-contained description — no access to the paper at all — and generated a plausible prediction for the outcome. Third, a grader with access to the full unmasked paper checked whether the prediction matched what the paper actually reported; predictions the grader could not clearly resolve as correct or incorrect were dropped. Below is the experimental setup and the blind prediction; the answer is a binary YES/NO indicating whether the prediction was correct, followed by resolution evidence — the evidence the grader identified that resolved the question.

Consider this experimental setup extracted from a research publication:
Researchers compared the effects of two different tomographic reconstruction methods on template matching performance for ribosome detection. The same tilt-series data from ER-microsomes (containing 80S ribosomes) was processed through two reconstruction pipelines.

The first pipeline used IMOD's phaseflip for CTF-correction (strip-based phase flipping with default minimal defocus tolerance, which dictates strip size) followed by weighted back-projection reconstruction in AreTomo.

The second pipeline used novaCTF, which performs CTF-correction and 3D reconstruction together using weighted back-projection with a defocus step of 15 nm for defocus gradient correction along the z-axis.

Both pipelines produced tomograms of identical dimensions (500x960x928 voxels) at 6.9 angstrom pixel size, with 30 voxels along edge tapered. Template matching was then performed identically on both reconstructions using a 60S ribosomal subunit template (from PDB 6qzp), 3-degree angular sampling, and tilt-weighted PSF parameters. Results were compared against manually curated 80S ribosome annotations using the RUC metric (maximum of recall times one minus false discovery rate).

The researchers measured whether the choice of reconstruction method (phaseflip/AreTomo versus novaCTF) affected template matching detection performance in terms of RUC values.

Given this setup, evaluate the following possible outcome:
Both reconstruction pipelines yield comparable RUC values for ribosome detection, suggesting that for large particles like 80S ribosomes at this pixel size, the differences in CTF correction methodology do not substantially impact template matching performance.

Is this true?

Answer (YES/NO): NO